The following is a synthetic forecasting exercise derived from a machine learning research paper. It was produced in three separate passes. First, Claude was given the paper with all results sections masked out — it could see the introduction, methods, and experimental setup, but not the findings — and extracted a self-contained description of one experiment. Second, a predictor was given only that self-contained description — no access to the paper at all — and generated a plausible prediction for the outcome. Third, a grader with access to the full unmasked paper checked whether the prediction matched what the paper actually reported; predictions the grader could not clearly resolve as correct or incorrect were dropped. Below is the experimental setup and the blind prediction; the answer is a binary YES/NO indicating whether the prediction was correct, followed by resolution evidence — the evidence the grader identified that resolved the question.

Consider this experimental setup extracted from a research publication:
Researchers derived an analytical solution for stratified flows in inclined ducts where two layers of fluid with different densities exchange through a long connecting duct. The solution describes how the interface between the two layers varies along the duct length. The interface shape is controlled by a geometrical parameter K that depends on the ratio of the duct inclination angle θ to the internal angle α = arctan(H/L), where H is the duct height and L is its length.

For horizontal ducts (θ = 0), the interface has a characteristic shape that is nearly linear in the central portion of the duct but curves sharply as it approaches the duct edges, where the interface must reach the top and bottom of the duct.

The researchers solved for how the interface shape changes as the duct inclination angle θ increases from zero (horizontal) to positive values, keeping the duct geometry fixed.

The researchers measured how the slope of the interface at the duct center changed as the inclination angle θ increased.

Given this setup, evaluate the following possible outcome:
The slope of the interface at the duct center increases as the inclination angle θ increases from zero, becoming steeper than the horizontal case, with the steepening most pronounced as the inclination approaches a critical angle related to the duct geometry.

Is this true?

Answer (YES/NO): NO